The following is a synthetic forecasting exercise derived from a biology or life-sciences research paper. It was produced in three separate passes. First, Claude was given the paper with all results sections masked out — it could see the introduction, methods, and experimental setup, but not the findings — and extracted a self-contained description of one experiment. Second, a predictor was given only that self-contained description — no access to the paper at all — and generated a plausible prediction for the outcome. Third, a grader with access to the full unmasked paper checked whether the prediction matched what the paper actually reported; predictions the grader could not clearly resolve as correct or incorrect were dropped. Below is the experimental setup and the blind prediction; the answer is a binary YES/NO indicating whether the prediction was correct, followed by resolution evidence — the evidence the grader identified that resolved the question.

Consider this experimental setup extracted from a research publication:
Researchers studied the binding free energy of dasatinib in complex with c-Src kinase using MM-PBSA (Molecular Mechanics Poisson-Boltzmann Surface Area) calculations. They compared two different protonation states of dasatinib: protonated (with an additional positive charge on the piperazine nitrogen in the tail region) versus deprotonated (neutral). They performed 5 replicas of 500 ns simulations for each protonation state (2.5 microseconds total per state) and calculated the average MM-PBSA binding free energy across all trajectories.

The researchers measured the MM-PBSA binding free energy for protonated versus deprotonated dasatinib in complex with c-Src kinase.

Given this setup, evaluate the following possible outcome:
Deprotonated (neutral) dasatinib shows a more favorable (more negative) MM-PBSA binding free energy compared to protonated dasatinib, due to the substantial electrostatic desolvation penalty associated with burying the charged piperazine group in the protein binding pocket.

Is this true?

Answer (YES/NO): NO